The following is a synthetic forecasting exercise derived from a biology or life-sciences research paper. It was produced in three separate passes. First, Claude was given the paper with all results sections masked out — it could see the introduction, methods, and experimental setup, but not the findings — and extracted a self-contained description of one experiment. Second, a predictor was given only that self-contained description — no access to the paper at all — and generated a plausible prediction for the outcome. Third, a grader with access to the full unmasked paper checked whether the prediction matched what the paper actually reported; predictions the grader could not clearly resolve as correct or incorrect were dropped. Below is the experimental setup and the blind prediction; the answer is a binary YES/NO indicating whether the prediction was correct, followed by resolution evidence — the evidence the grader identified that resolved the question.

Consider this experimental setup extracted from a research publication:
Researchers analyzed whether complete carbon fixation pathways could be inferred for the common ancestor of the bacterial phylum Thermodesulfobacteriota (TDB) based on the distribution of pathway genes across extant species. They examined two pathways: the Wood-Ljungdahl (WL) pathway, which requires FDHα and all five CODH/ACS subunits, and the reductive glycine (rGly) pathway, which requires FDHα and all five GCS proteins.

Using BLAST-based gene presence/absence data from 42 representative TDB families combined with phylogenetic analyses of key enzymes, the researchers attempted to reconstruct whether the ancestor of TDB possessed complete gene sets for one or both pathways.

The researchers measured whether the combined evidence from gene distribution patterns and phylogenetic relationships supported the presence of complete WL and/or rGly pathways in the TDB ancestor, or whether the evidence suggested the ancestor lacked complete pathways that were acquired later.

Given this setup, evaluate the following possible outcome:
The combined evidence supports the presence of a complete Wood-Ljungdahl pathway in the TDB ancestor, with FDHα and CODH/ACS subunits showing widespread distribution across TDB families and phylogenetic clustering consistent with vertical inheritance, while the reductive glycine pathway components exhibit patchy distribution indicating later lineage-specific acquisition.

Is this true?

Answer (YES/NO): NO